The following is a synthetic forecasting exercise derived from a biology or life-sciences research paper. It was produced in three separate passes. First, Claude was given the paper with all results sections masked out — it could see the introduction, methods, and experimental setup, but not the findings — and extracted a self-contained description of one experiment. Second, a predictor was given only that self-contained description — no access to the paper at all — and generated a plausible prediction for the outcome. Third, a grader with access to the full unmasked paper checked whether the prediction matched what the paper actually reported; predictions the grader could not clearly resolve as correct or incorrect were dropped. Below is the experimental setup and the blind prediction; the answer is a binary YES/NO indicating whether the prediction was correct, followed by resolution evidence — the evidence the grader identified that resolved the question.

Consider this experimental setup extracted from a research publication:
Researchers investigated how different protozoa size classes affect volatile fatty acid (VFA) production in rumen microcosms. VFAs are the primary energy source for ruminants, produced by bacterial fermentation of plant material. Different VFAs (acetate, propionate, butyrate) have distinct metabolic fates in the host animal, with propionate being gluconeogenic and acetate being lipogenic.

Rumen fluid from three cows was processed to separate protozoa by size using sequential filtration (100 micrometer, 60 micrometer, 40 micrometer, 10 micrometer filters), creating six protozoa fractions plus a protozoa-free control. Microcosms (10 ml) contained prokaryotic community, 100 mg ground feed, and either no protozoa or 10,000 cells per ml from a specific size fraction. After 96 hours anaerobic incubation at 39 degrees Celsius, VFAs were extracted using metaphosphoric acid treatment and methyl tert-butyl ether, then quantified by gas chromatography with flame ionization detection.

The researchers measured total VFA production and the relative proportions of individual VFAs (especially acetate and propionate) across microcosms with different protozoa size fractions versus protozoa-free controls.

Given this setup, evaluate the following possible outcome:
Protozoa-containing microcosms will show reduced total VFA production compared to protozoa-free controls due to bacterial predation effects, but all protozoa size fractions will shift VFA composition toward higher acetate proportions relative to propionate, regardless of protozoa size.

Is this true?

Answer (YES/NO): NO